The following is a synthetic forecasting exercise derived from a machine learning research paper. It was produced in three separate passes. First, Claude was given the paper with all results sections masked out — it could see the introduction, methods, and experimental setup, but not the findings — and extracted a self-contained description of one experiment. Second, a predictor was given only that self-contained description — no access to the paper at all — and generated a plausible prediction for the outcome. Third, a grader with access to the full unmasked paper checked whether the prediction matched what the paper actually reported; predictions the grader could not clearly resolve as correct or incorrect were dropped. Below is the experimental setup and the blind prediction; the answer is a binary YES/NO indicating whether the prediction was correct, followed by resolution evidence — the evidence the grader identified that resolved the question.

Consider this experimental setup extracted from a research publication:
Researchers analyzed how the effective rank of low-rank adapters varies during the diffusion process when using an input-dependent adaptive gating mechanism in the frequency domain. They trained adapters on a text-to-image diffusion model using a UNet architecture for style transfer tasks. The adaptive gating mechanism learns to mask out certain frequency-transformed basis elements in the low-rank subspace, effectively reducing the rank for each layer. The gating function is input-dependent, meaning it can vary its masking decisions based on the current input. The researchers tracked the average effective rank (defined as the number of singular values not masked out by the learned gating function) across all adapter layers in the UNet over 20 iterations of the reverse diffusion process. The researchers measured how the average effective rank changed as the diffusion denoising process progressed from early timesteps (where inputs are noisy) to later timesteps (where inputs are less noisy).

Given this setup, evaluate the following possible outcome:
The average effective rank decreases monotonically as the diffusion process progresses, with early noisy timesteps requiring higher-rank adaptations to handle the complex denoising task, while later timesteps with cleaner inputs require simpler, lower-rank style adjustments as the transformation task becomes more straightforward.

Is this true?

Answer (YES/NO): YES